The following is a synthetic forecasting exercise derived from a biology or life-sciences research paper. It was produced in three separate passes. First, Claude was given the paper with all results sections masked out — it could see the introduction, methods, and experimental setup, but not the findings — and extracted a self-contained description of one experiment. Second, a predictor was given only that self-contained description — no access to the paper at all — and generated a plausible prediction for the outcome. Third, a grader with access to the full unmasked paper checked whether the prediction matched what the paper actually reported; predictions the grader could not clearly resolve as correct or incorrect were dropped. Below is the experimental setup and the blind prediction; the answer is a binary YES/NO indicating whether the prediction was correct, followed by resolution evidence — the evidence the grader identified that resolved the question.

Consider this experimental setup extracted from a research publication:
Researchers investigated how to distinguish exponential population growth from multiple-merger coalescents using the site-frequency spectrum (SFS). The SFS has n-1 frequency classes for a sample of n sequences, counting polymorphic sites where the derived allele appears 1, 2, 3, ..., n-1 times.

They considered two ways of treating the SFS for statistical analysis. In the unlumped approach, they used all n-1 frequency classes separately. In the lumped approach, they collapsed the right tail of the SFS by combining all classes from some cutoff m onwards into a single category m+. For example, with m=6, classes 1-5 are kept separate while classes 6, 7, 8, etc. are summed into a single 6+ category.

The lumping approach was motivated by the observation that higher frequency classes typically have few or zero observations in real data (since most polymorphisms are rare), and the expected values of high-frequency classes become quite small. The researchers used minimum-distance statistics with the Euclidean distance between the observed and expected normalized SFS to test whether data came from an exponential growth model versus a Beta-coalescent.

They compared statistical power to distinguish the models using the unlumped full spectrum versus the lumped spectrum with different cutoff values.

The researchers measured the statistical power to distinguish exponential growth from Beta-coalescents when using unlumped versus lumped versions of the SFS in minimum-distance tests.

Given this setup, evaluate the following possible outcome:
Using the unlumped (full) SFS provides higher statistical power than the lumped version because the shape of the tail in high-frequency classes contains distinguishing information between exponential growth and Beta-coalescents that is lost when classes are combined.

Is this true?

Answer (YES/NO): NO